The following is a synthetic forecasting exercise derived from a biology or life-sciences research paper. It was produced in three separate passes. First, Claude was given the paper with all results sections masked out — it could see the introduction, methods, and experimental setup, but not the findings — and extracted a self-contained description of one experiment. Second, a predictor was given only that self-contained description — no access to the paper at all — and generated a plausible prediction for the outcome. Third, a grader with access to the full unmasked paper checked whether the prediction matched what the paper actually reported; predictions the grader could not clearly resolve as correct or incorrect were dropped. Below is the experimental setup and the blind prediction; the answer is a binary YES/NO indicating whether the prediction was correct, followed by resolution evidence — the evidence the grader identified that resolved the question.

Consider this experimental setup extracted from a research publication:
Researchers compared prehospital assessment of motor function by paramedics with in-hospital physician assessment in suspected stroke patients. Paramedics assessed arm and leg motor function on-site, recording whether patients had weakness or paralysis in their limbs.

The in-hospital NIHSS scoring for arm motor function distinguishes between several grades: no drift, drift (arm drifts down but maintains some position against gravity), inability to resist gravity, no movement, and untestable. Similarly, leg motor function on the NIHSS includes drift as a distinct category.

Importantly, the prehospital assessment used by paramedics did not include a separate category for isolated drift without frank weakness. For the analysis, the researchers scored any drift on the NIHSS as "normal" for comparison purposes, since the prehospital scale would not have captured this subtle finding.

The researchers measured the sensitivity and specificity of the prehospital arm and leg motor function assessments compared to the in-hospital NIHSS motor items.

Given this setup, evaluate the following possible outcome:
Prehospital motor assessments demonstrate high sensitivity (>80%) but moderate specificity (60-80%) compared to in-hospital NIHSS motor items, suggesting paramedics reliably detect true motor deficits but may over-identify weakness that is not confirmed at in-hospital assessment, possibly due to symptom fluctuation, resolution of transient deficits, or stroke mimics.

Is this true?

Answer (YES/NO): YES